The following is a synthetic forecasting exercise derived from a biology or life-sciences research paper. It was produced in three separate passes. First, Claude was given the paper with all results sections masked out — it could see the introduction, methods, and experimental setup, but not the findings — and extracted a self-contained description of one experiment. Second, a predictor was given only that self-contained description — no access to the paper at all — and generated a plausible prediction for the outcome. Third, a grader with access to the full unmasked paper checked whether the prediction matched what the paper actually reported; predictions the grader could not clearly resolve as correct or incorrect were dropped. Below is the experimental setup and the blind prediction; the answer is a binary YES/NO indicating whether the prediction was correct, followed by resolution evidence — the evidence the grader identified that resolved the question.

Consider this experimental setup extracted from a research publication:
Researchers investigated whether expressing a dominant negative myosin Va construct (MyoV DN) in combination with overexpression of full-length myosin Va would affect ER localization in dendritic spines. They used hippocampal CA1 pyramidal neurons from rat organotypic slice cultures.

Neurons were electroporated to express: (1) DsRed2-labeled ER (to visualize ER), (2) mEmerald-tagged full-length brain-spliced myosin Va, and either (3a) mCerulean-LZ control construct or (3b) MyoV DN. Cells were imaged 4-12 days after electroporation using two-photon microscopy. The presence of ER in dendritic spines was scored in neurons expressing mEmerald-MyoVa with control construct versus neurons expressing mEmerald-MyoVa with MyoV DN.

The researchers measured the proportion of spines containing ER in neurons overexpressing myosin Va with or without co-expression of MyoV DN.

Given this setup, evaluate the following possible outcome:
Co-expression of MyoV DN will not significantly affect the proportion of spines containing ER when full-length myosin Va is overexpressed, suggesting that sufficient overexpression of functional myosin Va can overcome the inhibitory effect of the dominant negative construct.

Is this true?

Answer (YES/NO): YES